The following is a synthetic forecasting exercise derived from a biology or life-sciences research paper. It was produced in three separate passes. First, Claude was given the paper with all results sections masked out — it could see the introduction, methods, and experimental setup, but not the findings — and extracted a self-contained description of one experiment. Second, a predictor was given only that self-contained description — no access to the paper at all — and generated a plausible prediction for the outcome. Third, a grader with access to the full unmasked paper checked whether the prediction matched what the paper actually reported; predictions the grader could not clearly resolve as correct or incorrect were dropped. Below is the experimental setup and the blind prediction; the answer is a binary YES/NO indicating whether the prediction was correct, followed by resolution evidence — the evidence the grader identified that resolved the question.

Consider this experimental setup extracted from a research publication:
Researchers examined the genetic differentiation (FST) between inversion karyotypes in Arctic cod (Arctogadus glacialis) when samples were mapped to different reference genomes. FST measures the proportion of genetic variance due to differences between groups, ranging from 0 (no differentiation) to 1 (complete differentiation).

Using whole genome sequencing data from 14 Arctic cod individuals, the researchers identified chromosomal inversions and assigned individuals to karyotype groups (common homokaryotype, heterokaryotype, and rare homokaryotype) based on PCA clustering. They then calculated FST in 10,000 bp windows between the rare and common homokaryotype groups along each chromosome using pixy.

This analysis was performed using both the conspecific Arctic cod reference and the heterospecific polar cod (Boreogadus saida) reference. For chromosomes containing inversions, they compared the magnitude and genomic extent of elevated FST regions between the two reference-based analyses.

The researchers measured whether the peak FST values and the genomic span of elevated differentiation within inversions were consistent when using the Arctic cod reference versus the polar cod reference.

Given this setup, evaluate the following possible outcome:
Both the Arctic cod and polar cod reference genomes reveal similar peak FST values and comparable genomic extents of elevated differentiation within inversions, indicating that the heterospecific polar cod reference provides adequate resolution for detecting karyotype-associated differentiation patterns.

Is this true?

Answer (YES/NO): NO